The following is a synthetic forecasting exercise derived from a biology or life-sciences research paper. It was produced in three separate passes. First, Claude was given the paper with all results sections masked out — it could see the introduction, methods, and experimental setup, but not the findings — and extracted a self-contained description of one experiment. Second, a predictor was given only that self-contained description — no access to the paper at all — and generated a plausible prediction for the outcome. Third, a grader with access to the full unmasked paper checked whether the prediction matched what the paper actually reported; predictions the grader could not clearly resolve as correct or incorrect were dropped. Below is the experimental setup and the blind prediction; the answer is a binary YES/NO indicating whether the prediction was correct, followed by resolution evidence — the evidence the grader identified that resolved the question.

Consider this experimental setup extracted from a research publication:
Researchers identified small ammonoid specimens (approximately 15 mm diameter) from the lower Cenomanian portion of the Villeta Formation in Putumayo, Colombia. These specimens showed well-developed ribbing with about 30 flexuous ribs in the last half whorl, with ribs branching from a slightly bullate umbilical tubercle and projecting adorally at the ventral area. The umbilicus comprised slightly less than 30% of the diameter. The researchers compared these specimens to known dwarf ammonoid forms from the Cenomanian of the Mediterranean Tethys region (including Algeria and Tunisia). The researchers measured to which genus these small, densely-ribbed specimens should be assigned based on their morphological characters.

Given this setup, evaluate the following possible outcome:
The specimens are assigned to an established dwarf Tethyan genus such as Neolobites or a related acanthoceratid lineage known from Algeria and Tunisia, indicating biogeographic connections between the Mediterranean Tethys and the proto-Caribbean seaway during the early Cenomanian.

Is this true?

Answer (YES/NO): NO